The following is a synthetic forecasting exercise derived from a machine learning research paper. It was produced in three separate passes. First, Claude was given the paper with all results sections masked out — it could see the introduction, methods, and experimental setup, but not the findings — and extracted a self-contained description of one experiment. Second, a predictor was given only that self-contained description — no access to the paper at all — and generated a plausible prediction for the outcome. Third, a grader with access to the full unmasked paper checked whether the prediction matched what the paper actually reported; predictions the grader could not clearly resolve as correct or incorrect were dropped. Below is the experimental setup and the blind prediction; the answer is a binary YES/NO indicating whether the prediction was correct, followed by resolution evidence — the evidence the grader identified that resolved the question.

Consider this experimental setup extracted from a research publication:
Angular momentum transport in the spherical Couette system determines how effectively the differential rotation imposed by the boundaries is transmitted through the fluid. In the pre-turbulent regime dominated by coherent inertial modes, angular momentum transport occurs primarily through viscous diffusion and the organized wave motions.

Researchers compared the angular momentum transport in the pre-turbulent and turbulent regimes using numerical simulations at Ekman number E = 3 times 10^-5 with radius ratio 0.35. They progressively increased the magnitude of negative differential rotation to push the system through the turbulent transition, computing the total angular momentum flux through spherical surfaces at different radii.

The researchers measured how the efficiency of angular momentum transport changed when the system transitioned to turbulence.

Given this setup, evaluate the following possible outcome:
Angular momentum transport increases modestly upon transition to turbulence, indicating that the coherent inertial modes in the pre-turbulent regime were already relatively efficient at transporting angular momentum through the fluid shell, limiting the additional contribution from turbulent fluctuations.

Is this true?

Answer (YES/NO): NO